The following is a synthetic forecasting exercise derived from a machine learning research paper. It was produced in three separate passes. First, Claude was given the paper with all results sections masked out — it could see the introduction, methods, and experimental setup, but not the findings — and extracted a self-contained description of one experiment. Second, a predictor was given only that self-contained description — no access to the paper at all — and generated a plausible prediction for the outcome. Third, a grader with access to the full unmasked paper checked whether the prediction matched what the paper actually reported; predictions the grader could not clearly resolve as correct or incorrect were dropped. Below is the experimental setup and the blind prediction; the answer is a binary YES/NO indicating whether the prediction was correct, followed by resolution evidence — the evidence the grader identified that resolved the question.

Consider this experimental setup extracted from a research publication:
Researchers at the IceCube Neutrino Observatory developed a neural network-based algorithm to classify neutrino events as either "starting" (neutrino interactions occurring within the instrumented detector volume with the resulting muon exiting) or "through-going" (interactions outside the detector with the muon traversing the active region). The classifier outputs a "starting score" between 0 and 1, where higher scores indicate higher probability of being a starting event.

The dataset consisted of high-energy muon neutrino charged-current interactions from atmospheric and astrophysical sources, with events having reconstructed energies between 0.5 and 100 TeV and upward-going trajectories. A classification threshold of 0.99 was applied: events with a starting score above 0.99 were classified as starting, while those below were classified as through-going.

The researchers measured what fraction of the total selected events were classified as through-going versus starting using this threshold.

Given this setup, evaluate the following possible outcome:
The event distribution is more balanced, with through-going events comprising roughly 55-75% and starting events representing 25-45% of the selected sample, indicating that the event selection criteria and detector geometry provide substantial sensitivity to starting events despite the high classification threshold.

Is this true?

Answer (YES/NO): YES